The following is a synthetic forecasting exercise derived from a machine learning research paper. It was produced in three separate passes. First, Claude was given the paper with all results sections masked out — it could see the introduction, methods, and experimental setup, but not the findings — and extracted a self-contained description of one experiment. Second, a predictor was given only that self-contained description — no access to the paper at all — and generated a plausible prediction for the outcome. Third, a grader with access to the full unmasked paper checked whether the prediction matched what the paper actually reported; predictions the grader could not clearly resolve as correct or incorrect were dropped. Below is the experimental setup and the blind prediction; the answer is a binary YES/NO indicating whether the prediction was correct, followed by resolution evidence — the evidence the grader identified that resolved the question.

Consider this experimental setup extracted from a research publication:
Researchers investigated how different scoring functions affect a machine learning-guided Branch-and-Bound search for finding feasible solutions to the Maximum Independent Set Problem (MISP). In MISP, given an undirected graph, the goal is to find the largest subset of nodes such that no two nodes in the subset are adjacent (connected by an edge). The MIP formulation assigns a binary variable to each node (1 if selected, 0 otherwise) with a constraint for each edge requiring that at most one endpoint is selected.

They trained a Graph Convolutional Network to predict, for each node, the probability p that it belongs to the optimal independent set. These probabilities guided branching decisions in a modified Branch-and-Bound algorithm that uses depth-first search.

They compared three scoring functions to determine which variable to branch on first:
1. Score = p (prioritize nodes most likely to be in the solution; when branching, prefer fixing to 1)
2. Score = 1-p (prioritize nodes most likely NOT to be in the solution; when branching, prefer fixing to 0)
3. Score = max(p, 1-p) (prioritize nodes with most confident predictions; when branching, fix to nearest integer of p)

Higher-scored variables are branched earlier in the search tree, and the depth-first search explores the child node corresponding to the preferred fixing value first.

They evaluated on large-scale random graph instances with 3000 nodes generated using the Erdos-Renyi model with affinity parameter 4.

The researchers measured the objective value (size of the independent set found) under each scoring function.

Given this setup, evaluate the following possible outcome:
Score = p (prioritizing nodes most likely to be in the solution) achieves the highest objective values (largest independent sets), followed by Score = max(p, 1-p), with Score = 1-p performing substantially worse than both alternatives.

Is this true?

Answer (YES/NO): NO